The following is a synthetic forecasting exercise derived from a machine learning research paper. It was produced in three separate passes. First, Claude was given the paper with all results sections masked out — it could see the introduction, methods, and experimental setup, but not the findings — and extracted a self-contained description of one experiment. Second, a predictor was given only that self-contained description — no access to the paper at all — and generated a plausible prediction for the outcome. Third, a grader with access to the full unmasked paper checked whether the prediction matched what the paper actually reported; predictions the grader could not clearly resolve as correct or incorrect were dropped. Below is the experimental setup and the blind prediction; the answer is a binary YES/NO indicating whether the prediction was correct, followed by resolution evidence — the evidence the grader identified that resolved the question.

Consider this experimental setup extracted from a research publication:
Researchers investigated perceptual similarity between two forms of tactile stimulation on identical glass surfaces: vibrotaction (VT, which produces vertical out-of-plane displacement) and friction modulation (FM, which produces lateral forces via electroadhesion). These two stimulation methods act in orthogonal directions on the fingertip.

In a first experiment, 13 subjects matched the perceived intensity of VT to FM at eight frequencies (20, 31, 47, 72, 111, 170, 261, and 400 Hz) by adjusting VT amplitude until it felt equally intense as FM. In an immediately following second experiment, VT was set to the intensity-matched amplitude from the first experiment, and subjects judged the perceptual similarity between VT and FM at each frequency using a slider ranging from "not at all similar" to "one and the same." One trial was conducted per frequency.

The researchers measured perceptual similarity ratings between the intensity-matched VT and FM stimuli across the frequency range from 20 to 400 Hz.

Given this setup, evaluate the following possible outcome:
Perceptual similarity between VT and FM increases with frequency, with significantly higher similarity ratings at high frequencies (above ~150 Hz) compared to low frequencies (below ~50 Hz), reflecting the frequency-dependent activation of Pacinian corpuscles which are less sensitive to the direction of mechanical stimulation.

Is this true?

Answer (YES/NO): YES